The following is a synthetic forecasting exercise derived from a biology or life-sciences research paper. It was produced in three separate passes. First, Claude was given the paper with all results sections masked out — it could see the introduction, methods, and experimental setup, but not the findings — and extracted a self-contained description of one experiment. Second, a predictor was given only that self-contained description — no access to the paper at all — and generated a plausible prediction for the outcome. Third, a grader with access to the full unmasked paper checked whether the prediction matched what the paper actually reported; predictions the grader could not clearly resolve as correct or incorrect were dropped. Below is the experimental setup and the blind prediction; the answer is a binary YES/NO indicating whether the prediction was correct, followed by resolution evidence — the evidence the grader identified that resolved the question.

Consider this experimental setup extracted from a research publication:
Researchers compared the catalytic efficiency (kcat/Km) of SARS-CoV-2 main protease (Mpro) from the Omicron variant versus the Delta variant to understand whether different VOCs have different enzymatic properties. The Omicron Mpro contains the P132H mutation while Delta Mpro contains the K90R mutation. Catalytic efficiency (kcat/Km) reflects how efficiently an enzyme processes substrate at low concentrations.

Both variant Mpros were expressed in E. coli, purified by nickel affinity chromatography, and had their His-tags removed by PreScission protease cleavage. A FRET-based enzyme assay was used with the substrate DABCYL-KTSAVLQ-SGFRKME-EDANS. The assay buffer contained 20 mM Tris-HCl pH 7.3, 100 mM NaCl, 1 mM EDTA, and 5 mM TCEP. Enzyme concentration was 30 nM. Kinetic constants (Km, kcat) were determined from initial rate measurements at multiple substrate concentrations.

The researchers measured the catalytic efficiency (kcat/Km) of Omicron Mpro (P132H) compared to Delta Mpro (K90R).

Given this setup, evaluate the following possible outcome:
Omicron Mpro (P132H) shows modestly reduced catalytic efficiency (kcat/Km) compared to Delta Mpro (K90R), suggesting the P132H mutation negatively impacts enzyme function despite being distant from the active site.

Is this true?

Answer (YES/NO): NO